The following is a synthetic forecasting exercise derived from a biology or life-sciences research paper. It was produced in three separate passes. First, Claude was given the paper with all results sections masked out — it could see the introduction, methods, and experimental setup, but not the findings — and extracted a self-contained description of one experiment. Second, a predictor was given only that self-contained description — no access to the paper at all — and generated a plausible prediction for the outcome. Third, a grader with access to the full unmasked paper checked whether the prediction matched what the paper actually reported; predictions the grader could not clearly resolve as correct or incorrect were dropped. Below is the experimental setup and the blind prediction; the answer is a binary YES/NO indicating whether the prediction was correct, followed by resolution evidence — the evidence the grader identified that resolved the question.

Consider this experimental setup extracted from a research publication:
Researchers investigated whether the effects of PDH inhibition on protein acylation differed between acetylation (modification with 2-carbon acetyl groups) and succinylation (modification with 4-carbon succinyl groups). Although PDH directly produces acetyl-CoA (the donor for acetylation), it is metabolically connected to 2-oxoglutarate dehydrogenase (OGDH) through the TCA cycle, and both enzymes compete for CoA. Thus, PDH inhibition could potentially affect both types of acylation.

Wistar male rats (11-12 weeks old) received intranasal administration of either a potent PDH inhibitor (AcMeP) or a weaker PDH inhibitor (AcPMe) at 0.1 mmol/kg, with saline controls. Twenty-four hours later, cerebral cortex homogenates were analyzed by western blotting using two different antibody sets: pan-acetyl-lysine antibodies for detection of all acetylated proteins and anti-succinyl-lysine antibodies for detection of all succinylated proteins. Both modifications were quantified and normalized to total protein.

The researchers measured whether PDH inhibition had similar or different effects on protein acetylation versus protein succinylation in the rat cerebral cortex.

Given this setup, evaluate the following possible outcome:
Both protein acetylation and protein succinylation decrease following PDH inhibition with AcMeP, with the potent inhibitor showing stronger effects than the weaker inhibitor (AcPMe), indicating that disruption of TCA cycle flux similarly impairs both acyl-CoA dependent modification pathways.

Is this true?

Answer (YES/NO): NO